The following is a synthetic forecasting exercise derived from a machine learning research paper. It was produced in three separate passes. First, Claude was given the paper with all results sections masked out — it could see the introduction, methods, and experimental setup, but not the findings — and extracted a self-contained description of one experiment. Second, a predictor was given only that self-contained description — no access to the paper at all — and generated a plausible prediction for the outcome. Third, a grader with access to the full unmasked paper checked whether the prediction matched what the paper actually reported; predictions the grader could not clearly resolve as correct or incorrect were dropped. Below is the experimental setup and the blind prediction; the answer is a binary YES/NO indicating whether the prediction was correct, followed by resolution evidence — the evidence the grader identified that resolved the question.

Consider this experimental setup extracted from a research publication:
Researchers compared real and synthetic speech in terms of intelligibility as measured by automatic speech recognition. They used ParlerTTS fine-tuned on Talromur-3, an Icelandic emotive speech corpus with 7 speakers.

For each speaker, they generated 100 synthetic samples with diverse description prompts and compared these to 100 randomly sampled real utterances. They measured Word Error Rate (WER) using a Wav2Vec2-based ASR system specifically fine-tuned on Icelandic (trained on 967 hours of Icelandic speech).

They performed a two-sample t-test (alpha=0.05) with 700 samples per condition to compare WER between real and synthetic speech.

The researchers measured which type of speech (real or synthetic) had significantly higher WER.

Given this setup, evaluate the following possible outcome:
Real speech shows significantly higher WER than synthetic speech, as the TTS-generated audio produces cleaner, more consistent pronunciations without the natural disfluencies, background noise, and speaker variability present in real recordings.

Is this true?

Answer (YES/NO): NO